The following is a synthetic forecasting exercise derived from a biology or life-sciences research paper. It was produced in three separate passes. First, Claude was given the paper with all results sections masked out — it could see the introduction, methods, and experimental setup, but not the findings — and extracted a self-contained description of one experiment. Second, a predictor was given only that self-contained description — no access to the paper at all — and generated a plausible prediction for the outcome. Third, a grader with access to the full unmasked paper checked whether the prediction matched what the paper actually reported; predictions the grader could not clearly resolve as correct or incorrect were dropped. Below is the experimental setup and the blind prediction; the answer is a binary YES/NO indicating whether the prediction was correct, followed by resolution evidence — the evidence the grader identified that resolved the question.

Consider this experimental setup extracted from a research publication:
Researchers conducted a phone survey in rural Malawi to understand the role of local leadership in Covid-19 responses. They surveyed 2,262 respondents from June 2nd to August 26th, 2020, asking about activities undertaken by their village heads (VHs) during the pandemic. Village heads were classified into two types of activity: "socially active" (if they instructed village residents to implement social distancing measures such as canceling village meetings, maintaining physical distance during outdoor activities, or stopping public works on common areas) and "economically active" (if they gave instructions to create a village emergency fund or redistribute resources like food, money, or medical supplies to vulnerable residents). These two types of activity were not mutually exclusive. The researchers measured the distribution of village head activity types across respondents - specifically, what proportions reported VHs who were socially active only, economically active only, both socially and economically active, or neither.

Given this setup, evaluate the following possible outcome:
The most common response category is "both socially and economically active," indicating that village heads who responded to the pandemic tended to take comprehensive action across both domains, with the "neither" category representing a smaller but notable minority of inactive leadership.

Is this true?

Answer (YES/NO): NO